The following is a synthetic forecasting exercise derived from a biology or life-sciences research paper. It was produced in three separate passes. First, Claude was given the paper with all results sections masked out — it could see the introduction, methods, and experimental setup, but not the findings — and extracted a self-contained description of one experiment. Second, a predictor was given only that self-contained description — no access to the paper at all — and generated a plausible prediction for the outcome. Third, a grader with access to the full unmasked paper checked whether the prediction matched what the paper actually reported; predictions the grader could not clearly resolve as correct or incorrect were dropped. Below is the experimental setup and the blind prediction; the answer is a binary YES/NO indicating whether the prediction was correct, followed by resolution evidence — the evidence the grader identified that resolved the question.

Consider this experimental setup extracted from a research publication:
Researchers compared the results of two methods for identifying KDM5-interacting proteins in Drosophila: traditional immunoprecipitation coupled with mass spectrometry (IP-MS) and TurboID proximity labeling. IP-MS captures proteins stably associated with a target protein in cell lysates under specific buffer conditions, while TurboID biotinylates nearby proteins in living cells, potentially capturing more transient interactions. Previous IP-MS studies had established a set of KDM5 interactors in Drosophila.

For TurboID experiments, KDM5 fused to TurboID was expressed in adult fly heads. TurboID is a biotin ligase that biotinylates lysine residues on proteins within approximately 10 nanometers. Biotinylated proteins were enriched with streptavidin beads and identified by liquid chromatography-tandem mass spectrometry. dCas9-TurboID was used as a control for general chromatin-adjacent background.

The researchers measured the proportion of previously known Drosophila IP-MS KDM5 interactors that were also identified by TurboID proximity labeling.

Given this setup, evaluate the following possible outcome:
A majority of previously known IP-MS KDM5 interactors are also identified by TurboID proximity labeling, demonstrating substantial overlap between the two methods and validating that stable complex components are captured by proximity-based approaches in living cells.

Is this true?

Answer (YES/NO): NO